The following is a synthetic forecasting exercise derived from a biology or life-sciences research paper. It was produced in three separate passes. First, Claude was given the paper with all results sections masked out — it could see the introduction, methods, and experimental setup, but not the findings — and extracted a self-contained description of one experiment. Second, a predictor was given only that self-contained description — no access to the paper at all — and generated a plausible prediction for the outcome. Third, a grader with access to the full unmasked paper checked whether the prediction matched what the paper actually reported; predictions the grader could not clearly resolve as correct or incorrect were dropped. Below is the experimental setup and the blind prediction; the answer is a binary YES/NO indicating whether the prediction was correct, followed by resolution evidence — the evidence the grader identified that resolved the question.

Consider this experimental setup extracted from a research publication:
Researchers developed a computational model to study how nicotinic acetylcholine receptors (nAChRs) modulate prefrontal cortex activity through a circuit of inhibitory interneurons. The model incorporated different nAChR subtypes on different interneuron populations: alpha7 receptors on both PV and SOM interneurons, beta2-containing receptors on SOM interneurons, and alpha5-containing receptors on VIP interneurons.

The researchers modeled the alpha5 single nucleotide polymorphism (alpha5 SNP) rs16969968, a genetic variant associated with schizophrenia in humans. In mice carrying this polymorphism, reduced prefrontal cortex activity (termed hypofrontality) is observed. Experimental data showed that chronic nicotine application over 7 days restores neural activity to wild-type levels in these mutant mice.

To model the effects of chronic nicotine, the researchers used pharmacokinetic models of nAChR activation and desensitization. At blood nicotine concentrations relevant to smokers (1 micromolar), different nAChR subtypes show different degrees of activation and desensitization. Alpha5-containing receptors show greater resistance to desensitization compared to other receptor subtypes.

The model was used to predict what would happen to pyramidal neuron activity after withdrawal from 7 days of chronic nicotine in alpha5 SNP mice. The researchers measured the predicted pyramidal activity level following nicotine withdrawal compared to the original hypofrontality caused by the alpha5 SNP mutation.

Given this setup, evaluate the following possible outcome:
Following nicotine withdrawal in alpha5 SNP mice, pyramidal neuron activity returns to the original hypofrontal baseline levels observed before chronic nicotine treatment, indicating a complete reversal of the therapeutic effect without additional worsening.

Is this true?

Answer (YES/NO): NO